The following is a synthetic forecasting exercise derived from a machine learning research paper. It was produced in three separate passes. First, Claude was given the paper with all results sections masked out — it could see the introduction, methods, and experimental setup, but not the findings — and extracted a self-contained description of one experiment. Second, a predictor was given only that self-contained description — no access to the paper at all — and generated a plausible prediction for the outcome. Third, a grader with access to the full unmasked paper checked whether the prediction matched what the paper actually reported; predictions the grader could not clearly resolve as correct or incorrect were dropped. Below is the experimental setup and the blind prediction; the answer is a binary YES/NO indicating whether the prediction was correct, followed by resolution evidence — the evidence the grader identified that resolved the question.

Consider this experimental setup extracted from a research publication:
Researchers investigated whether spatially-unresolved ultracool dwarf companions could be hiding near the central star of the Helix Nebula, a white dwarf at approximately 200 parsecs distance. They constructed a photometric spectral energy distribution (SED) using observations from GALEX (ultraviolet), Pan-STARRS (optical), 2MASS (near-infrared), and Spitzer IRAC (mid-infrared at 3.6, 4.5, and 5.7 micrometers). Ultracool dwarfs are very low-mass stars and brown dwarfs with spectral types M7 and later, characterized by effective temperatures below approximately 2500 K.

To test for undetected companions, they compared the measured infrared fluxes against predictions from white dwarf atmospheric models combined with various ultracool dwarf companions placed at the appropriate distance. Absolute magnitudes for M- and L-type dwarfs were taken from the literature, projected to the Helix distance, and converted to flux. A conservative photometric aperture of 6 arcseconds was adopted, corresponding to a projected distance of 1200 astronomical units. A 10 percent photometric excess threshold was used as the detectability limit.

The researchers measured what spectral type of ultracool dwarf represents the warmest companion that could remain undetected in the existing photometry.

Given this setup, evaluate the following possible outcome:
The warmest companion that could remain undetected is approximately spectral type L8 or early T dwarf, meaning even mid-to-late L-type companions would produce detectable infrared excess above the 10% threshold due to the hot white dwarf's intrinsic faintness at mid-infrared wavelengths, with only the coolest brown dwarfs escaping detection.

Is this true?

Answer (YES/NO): NO